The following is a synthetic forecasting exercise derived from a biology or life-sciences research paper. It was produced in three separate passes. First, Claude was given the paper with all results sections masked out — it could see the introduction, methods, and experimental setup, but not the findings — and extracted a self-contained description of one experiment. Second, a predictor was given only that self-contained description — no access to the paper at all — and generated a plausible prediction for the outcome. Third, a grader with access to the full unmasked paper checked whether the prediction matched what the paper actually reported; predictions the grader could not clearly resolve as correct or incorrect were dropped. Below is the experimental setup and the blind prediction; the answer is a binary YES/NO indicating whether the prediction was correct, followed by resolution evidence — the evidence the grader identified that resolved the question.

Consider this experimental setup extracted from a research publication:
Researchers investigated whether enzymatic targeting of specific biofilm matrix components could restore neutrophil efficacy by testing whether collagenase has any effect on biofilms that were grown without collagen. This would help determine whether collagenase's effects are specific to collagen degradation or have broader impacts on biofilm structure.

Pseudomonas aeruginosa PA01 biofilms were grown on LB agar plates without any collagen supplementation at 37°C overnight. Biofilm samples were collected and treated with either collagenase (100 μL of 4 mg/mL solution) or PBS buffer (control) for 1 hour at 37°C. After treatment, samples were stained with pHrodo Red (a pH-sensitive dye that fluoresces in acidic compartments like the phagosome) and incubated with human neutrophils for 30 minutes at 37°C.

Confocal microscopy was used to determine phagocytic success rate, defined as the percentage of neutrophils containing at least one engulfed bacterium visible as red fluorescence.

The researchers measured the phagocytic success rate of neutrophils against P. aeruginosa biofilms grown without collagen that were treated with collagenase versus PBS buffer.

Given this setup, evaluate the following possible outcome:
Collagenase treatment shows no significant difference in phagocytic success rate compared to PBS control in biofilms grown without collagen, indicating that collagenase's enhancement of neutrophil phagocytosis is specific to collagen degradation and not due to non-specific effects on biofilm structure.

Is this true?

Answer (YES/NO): YES